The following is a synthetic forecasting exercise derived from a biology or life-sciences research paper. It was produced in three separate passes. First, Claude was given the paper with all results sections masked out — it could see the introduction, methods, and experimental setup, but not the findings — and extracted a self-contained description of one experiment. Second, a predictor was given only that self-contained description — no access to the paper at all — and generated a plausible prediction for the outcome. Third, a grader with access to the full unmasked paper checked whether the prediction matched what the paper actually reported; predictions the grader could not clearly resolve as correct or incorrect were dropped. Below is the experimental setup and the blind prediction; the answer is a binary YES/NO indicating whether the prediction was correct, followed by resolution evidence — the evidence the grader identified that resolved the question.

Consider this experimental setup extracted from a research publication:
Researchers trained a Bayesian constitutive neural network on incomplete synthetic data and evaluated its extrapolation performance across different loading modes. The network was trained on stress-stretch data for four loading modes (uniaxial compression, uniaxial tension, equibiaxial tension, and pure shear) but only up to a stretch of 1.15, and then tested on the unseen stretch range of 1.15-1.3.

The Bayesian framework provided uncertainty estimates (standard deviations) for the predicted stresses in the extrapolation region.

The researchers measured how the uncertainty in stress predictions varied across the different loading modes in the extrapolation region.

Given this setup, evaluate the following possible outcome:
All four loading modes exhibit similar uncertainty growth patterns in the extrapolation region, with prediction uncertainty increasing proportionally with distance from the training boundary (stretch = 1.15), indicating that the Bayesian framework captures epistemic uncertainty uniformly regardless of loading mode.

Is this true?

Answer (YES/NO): NO